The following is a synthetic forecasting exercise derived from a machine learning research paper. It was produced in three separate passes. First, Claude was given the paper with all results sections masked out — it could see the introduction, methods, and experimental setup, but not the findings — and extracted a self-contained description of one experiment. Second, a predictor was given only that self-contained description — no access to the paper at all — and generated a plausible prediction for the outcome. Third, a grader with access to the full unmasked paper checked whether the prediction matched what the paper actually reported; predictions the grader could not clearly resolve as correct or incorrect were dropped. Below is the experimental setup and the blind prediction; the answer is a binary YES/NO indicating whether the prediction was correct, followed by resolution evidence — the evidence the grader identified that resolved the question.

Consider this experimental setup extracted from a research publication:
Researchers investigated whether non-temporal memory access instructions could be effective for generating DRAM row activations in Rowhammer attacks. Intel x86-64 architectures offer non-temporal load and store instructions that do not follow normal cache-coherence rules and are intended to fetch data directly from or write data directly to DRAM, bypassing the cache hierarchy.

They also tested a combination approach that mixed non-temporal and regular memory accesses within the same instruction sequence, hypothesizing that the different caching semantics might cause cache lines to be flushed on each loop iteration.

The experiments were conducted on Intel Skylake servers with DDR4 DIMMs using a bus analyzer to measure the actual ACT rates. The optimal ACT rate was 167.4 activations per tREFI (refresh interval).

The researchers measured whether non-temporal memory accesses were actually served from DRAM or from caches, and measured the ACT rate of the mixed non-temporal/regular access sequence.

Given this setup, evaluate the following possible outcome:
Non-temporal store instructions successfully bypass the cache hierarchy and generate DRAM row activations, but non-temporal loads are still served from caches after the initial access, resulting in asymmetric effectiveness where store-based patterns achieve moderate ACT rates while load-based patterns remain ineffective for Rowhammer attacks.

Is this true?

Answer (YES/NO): NO